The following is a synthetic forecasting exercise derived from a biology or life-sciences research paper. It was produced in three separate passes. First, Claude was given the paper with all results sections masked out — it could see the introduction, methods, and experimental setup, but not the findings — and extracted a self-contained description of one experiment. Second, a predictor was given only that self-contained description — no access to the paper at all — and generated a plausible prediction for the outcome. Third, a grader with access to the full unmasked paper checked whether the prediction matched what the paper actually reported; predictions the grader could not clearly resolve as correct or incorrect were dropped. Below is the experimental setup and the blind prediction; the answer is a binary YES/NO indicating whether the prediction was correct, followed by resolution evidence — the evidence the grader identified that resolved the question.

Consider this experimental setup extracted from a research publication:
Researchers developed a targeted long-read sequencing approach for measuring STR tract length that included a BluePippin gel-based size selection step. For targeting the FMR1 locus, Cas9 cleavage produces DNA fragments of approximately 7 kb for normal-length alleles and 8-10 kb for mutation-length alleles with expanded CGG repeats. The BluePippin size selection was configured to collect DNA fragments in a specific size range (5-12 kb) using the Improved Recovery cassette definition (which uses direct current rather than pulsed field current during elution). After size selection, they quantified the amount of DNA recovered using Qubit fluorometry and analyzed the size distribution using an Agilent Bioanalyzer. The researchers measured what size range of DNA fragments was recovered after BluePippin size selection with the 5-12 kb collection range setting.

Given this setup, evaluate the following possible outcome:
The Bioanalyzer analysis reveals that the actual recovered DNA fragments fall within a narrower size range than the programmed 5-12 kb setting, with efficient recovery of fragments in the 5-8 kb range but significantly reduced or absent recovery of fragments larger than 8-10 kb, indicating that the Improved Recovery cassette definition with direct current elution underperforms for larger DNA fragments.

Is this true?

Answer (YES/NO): NO